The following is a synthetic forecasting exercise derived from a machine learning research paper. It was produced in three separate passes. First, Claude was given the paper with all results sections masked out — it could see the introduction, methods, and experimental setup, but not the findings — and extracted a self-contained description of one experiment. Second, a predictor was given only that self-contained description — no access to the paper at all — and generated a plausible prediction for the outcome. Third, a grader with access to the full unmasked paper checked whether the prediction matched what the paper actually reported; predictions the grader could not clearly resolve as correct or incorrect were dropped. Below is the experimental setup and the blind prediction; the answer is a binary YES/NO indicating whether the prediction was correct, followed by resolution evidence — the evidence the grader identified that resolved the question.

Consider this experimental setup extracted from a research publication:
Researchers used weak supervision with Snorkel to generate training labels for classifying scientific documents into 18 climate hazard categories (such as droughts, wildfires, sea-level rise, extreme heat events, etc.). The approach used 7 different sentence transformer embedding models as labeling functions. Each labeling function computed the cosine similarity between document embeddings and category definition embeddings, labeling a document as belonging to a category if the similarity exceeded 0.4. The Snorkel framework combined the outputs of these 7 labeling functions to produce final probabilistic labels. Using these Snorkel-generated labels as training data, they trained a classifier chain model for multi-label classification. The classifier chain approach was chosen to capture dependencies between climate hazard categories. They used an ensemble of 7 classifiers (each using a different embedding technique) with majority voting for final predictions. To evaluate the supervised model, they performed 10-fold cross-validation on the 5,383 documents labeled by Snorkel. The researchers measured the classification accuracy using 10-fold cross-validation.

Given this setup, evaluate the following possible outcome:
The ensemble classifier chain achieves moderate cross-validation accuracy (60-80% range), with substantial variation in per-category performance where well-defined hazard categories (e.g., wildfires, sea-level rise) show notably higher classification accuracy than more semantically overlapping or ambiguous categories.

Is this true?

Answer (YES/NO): NO